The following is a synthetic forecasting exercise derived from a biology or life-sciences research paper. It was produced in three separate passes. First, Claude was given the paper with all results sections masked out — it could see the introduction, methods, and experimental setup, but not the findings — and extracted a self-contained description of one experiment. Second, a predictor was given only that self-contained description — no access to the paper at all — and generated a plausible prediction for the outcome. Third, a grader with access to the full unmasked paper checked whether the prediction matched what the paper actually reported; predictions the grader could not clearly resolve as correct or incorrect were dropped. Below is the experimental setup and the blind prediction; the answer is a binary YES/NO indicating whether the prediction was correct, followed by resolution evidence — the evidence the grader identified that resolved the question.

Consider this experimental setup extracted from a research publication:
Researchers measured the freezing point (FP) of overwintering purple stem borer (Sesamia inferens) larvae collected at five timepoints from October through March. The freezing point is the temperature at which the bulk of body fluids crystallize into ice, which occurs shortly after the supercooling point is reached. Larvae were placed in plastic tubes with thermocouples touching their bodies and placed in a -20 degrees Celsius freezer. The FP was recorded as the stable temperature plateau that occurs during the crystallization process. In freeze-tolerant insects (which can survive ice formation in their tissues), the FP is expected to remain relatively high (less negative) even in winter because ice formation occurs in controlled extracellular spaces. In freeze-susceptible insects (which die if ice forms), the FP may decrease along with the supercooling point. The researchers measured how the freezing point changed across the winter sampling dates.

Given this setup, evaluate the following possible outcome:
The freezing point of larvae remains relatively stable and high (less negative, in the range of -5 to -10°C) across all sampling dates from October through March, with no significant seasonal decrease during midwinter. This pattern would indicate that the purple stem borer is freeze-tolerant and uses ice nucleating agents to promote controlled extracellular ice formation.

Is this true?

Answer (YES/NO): NO